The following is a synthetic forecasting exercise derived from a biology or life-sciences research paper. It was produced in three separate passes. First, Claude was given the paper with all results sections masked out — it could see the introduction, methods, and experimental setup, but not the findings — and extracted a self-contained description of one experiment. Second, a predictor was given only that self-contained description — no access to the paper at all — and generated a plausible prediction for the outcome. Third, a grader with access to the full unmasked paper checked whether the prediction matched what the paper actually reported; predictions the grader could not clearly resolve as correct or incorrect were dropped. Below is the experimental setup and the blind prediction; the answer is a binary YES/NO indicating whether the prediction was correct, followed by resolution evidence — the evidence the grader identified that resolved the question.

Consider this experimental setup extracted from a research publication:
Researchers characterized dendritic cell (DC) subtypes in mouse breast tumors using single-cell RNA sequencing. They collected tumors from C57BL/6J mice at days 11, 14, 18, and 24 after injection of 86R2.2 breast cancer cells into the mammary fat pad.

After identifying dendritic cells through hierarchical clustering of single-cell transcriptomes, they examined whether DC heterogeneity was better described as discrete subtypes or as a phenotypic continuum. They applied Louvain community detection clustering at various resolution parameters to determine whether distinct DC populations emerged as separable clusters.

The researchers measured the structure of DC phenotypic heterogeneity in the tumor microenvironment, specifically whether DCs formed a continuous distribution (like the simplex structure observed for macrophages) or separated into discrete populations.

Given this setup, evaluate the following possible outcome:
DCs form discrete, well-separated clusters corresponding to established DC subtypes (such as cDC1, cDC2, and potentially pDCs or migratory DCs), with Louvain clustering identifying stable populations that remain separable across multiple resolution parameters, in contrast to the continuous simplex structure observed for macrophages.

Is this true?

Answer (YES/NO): YES